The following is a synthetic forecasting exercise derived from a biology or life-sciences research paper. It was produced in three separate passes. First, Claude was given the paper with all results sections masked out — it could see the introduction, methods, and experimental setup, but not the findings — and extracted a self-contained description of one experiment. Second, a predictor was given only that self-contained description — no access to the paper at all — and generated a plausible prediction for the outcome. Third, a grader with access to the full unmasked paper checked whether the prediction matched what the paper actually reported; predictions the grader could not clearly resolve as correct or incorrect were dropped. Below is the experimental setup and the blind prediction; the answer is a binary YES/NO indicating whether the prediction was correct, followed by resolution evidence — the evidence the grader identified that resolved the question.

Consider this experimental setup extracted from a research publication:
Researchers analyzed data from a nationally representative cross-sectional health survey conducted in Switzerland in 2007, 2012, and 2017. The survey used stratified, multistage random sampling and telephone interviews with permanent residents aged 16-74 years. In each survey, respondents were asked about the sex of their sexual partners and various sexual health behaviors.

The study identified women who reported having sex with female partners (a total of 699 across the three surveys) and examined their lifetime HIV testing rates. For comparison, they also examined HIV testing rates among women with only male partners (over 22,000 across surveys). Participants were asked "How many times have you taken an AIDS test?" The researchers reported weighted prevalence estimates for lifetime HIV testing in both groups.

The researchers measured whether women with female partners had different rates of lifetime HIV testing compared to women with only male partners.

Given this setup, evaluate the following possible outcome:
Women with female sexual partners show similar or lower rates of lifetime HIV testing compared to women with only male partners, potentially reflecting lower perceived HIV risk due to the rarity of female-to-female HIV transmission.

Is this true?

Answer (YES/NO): NO